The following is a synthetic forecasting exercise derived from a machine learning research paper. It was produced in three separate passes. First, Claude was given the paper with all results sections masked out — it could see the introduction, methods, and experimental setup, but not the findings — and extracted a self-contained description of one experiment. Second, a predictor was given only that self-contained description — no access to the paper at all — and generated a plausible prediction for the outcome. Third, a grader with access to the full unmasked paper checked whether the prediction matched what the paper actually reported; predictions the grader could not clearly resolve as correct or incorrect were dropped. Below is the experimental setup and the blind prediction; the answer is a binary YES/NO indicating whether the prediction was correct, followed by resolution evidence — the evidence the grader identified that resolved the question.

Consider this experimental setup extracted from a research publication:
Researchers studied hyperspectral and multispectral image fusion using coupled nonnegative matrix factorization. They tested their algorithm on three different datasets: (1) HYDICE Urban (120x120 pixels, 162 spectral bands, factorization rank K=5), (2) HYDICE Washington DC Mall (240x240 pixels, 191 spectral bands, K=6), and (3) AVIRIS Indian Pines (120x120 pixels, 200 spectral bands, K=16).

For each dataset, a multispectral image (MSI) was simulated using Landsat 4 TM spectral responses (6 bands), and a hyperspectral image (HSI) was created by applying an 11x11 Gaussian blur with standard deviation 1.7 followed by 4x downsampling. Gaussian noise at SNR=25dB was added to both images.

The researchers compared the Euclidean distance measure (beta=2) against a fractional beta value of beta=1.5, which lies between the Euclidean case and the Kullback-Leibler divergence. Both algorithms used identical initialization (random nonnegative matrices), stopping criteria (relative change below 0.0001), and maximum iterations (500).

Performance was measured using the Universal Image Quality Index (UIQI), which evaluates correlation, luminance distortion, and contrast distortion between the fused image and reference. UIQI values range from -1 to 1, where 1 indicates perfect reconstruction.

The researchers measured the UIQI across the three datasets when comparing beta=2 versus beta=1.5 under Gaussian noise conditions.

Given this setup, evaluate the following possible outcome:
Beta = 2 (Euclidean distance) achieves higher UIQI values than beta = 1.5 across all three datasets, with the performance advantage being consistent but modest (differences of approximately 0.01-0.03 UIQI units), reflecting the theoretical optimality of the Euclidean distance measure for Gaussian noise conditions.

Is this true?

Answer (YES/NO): NO